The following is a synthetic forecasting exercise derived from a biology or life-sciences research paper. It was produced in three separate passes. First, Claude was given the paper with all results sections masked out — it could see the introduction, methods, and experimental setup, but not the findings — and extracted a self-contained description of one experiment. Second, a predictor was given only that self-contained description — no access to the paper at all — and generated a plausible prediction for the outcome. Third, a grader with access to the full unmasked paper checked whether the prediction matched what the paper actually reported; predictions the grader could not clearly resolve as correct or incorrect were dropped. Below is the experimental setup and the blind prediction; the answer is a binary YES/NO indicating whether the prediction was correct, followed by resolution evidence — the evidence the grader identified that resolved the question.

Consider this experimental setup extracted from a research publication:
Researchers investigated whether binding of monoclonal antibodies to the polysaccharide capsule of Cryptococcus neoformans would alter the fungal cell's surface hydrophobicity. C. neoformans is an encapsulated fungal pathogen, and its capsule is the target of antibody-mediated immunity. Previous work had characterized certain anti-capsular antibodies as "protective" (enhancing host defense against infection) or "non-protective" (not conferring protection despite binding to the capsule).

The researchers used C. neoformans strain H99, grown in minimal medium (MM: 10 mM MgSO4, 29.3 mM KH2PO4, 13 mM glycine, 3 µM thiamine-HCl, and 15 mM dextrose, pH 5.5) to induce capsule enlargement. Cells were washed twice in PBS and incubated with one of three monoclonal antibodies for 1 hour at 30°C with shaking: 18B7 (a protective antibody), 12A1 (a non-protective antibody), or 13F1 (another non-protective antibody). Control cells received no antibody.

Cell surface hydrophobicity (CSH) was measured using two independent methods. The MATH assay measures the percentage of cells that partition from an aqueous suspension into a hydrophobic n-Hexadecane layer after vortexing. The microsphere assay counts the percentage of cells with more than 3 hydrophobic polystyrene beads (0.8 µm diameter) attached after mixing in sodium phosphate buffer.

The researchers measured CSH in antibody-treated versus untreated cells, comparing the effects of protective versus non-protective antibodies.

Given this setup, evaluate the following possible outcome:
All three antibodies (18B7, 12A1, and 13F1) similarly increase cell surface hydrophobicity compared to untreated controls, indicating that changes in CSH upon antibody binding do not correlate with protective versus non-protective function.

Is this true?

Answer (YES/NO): NO